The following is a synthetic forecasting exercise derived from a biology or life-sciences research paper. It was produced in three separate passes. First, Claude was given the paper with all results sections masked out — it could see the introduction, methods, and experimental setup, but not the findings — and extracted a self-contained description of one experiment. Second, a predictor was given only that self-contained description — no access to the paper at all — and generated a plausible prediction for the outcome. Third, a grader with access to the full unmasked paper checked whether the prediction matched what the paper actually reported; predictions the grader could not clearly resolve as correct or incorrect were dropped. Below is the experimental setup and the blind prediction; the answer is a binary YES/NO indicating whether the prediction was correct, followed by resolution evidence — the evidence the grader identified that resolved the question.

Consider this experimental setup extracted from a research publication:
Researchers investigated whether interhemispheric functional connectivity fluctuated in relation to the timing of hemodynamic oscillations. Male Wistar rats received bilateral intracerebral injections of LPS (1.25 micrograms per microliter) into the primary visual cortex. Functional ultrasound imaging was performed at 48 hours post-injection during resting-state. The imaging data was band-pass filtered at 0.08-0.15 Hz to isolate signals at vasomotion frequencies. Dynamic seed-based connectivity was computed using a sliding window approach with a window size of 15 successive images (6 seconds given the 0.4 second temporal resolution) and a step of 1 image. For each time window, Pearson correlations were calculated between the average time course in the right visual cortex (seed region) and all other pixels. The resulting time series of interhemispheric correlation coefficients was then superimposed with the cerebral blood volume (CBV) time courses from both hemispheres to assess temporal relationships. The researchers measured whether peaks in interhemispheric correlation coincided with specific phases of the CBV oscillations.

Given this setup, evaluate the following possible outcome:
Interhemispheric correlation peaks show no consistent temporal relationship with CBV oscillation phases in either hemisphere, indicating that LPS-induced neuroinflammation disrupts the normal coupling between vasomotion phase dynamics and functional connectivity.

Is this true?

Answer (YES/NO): NO